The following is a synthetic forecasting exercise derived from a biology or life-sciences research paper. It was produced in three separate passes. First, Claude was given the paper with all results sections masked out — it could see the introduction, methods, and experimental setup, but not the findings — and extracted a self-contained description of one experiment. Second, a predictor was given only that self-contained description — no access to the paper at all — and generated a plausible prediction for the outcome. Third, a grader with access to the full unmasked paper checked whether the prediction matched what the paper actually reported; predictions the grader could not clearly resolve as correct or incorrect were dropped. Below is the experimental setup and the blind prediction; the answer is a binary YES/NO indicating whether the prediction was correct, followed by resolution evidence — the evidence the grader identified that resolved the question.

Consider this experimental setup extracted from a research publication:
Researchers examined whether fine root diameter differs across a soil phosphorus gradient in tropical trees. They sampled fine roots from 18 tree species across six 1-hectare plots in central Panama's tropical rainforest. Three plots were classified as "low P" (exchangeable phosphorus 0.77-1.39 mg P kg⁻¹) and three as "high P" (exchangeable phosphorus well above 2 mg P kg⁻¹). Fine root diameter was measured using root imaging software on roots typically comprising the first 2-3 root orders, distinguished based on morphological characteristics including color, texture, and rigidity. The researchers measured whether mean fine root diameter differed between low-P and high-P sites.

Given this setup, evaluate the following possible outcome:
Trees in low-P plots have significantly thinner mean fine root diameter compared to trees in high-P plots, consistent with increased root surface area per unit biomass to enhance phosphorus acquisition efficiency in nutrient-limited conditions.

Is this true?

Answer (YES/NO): NO